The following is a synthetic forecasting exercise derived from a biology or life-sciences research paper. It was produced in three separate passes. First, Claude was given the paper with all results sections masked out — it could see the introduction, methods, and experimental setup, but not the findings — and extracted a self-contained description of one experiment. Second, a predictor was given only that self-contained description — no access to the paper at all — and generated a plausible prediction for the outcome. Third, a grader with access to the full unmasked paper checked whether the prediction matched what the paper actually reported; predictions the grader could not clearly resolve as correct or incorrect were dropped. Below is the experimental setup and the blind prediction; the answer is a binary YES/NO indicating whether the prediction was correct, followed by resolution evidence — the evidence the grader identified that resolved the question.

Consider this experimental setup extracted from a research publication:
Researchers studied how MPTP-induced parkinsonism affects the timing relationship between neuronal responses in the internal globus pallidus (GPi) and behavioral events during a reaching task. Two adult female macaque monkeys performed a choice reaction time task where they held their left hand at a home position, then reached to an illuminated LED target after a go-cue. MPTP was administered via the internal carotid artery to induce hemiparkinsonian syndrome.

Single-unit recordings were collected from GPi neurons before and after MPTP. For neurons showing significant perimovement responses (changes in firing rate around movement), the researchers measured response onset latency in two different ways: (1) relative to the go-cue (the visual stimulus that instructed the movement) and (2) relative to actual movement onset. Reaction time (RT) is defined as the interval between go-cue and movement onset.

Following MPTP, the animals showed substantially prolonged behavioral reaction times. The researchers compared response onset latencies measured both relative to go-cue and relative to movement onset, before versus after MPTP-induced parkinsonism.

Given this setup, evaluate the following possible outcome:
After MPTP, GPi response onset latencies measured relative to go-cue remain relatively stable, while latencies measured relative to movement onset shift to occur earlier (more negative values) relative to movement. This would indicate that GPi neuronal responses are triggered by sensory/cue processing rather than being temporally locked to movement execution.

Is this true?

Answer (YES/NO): YES